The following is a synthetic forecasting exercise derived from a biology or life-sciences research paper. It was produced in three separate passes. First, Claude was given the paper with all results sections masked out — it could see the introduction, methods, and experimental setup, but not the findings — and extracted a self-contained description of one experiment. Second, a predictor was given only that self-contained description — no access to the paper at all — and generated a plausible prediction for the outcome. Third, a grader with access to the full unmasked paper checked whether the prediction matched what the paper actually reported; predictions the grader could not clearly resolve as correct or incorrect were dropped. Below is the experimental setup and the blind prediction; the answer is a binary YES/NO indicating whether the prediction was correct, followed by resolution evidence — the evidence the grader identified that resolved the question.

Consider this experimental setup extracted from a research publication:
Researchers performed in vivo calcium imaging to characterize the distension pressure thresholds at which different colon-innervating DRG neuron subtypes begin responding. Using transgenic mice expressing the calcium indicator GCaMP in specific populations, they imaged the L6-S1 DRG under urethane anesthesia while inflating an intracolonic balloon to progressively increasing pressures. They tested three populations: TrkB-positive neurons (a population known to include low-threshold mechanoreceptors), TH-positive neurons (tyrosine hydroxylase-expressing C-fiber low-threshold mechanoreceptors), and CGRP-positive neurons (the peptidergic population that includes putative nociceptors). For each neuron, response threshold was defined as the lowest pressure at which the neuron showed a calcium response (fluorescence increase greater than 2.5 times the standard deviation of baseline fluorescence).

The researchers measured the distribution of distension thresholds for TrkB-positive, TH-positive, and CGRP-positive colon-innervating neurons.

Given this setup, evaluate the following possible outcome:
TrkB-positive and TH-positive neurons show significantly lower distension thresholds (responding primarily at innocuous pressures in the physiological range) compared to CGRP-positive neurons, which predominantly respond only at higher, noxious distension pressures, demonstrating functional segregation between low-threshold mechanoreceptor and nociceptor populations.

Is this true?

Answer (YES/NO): YES